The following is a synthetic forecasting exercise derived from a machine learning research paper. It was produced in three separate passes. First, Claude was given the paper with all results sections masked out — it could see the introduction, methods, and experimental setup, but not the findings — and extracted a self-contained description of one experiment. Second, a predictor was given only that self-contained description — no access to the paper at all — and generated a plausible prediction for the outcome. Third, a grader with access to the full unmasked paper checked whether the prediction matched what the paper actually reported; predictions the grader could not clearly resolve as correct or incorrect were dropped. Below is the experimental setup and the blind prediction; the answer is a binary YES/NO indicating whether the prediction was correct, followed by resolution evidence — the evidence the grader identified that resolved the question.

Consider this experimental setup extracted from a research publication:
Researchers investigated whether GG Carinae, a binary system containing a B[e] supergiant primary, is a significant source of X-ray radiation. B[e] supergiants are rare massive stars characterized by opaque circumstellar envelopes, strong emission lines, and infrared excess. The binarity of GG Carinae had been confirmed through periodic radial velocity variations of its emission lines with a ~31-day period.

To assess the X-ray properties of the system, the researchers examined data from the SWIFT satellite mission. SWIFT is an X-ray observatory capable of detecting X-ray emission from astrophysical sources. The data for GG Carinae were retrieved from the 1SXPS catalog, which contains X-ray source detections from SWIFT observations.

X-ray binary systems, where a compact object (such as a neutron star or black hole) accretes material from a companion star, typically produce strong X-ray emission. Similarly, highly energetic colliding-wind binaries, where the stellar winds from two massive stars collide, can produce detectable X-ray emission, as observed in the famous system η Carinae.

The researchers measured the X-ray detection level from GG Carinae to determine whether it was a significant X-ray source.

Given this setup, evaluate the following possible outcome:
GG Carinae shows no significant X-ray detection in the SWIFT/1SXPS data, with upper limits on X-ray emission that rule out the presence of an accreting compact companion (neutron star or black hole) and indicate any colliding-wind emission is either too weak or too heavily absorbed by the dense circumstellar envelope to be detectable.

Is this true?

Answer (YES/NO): NO